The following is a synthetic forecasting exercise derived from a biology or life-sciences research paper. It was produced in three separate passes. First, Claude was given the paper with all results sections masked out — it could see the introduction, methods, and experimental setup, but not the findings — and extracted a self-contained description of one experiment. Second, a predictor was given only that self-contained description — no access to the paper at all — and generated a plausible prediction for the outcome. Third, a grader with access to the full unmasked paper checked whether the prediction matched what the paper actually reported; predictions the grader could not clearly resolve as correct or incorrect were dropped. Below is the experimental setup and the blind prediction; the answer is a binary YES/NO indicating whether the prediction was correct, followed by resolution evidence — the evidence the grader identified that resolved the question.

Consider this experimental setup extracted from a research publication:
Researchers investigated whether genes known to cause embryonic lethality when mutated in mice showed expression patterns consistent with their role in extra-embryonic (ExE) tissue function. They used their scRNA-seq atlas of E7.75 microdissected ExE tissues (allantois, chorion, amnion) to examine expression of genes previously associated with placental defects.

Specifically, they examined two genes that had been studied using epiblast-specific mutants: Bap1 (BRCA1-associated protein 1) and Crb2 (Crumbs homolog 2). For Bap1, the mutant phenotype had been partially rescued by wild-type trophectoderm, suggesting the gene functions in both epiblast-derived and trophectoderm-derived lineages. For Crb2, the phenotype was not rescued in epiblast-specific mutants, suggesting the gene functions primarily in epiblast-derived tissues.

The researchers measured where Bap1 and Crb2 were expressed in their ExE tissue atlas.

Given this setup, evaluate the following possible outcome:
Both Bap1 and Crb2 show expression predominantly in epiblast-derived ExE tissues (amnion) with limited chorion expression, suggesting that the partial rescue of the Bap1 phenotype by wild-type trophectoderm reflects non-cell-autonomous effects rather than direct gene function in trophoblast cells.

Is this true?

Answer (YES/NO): NO